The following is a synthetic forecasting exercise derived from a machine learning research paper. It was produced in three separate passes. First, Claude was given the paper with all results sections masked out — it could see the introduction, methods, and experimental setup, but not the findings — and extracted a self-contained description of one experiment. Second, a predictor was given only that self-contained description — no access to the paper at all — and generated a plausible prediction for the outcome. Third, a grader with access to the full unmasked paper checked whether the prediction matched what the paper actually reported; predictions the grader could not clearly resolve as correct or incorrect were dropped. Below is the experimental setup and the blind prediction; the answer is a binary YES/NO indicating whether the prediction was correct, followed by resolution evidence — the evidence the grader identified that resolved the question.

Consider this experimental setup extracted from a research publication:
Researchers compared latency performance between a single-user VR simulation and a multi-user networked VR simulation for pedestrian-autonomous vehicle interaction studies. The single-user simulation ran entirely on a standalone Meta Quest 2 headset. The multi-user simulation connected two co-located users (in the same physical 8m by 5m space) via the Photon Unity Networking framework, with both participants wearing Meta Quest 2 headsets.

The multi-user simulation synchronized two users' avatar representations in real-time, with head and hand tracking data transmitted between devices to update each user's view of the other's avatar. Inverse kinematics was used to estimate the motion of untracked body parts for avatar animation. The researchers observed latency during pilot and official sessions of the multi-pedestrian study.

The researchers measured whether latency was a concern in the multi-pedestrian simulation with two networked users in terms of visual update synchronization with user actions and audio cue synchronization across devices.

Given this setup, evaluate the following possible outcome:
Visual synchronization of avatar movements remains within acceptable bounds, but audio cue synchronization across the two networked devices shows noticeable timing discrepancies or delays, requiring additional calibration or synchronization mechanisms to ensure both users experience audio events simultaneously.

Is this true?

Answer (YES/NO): NO